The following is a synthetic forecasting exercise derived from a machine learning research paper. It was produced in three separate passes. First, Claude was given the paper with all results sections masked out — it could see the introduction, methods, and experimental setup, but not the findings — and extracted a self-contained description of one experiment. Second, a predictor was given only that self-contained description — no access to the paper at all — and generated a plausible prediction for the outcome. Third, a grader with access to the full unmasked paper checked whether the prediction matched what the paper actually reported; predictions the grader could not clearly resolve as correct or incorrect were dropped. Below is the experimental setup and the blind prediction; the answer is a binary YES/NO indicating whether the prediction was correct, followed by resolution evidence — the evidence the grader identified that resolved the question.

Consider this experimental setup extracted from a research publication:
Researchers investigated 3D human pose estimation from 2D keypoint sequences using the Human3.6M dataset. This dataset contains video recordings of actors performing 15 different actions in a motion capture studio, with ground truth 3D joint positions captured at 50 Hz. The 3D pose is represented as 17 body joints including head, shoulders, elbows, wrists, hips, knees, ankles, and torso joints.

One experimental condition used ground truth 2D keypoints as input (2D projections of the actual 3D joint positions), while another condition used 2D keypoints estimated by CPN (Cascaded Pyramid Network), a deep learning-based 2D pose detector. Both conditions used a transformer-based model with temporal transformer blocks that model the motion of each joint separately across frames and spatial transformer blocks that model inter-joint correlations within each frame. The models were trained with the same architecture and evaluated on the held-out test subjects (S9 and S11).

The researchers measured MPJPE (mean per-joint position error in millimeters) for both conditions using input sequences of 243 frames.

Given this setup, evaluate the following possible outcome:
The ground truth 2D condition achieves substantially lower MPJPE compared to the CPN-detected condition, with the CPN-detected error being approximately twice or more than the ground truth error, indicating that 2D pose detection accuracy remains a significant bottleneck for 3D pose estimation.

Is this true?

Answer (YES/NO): YES